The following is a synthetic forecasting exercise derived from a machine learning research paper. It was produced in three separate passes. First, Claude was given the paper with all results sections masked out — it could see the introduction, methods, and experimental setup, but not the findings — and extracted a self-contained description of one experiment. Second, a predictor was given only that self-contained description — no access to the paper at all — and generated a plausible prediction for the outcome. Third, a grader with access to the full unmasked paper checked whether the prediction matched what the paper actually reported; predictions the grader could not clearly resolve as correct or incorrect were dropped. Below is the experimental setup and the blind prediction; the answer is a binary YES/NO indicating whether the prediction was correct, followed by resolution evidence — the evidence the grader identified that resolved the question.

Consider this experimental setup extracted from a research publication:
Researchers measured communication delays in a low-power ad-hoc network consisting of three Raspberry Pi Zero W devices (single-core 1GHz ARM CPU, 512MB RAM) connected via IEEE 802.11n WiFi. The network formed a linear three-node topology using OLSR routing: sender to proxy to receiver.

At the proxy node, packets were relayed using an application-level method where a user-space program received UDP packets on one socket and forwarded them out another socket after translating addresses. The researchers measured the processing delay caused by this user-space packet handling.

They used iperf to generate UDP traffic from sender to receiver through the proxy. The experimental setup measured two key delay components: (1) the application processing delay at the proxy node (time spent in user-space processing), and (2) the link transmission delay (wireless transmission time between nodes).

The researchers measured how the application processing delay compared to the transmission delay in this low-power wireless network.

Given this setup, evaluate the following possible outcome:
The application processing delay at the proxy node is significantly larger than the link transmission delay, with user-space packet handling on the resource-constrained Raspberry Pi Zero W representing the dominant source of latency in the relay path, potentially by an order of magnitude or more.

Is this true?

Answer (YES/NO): NO